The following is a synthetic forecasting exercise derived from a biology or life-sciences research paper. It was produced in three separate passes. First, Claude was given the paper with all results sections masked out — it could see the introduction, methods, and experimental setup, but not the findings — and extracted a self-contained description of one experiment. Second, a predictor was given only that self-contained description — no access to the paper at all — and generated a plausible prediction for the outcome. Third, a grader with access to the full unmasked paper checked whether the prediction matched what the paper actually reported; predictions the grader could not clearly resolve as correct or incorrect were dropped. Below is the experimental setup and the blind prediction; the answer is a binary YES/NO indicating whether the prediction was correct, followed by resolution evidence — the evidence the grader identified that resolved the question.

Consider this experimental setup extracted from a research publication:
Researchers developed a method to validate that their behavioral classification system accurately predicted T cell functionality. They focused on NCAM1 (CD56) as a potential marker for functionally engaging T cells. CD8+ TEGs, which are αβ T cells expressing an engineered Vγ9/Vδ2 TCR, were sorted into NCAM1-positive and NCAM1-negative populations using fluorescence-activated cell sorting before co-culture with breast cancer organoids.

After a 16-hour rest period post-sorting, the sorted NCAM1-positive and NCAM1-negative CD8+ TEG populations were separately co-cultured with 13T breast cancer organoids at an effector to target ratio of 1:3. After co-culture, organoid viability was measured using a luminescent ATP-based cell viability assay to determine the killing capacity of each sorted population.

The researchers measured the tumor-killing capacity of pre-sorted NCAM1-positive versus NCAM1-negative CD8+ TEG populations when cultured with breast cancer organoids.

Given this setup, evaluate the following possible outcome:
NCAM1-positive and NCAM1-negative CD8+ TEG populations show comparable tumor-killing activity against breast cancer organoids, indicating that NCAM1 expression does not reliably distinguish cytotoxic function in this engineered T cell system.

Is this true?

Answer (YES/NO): NO